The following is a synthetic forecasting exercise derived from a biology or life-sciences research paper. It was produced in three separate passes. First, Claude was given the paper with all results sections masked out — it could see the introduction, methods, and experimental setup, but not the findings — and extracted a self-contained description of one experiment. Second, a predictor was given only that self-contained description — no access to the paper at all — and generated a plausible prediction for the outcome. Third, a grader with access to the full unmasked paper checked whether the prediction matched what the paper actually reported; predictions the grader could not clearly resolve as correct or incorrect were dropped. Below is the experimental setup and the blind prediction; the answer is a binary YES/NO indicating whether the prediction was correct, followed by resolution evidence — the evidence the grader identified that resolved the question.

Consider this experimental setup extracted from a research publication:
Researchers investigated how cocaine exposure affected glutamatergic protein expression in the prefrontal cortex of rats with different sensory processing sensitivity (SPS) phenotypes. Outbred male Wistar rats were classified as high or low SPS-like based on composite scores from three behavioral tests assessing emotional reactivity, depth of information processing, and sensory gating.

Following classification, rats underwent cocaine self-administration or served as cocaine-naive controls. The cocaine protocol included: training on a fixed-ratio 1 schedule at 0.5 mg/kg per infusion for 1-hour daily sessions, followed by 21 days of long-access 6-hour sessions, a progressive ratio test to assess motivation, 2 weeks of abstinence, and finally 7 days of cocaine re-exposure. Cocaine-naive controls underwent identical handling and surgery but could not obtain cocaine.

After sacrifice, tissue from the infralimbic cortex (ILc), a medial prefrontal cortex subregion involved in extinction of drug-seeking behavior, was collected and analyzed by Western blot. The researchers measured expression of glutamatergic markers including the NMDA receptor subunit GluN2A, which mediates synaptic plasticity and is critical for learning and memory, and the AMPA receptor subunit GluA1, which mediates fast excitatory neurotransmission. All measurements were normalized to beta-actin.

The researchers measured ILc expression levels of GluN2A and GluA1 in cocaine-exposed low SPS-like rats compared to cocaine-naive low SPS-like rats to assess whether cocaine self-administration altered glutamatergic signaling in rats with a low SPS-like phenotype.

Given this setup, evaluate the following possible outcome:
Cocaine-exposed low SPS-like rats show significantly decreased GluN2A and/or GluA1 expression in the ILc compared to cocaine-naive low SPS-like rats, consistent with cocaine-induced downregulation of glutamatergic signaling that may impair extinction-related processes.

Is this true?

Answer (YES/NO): YES